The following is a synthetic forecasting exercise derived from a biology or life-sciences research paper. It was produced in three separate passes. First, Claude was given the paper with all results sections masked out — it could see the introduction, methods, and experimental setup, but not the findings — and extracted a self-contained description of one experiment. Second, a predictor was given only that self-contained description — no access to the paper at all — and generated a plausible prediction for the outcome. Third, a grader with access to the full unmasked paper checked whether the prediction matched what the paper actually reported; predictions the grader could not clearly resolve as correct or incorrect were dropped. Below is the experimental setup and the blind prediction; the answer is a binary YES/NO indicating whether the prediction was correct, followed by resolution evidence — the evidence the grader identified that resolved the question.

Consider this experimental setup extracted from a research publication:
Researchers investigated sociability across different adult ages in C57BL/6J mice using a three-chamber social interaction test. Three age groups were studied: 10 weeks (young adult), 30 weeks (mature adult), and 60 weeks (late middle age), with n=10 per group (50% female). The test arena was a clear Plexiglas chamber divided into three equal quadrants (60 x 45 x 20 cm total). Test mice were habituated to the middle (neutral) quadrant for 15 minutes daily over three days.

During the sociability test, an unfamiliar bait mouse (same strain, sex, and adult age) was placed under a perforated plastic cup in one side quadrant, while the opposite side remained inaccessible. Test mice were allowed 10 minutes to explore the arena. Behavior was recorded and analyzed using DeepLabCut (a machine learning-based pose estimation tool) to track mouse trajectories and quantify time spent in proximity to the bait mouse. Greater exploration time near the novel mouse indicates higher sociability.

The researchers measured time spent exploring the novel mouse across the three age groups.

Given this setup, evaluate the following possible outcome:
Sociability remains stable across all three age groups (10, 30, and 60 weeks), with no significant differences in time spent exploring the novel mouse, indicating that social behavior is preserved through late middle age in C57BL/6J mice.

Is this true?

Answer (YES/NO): YES